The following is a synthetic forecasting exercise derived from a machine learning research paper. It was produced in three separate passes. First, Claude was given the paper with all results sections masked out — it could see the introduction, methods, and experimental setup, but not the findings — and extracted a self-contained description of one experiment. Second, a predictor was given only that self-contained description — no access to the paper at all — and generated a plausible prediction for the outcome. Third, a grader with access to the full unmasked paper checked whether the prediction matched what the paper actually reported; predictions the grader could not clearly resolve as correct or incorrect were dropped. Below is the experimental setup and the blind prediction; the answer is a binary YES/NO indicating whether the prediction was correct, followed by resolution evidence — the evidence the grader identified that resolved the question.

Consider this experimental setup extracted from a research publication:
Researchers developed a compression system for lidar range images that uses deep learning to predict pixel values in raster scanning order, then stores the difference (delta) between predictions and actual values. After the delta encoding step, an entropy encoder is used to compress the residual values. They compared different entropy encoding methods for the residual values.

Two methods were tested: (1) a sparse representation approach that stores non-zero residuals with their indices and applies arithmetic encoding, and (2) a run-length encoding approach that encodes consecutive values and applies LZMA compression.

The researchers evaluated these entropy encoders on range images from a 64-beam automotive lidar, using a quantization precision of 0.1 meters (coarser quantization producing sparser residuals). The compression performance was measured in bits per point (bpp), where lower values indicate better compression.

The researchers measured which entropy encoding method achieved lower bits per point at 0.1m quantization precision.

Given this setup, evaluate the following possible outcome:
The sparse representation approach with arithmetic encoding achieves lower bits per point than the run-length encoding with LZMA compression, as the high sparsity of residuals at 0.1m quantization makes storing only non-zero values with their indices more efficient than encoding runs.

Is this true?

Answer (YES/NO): YES